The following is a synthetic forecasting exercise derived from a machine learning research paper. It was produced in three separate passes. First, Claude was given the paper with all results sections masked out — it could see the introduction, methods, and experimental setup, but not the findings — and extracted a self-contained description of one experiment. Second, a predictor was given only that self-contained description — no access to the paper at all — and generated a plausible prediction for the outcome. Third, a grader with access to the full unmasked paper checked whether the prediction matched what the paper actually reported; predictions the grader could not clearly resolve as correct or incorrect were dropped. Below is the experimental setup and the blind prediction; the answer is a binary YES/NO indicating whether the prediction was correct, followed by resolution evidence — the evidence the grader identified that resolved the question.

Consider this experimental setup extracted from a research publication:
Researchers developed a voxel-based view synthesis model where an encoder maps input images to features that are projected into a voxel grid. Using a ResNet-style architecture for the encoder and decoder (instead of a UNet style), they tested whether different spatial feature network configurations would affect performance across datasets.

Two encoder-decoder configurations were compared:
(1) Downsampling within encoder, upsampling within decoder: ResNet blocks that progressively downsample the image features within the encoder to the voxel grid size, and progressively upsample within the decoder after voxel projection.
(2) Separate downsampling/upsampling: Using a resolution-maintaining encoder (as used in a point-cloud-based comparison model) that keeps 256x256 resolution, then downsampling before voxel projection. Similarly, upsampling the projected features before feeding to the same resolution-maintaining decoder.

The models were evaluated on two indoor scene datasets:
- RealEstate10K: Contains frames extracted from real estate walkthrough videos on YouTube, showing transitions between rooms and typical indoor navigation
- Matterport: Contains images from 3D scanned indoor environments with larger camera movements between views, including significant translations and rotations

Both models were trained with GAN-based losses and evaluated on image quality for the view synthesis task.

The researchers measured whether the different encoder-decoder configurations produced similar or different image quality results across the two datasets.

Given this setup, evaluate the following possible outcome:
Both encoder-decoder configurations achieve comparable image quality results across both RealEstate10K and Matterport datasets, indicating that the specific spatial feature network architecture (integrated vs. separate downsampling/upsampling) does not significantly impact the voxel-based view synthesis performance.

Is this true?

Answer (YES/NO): NO